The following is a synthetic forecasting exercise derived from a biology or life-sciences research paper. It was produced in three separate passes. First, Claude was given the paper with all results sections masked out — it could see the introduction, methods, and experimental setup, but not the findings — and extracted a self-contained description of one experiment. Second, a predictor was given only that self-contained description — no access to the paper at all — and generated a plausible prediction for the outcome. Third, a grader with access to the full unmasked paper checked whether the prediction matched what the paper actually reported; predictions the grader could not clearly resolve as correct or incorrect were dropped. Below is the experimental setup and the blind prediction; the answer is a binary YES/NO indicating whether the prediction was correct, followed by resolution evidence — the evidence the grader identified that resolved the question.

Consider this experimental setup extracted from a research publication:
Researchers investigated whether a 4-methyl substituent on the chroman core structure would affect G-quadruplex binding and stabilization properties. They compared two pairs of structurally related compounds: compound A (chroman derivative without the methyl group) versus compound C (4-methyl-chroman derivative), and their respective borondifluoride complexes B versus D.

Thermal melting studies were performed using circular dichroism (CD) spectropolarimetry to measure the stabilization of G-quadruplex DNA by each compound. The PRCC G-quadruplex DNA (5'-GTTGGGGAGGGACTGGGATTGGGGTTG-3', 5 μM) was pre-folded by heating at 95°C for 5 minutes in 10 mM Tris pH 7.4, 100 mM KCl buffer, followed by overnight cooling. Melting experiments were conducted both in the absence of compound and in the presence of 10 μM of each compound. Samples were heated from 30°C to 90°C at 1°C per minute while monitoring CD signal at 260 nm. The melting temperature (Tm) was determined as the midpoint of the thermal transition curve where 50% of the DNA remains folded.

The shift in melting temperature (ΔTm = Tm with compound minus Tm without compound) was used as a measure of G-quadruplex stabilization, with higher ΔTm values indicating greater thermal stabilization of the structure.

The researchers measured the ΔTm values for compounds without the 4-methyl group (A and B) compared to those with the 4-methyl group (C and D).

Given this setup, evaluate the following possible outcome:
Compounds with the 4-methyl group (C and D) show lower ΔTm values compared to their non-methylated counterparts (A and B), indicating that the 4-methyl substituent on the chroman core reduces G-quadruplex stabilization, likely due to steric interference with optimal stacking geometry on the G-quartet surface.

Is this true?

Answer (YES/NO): NO